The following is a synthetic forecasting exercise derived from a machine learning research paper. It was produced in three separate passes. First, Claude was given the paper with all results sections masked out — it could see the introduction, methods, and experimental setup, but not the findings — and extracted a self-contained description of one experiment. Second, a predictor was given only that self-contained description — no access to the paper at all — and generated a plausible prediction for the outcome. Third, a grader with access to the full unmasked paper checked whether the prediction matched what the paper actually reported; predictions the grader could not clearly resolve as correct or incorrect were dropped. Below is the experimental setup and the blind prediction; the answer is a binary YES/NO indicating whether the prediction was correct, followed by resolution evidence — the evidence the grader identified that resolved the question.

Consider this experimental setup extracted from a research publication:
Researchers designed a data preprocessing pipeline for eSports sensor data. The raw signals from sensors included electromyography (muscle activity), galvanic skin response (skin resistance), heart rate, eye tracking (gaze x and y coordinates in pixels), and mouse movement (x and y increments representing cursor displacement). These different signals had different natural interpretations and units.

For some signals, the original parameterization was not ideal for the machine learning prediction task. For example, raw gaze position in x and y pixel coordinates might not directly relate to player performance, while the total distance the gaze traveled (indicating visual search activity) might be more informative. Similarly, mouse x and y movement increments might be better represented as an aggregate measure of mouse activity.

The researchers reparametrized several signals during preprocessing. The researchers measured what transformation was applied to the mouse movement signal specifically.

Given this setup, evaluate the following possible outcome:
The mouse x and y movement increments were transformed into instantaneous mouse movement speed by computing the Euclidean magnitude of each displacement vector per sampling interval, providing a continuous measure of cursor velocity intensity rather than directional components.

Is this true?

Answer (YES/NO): NO